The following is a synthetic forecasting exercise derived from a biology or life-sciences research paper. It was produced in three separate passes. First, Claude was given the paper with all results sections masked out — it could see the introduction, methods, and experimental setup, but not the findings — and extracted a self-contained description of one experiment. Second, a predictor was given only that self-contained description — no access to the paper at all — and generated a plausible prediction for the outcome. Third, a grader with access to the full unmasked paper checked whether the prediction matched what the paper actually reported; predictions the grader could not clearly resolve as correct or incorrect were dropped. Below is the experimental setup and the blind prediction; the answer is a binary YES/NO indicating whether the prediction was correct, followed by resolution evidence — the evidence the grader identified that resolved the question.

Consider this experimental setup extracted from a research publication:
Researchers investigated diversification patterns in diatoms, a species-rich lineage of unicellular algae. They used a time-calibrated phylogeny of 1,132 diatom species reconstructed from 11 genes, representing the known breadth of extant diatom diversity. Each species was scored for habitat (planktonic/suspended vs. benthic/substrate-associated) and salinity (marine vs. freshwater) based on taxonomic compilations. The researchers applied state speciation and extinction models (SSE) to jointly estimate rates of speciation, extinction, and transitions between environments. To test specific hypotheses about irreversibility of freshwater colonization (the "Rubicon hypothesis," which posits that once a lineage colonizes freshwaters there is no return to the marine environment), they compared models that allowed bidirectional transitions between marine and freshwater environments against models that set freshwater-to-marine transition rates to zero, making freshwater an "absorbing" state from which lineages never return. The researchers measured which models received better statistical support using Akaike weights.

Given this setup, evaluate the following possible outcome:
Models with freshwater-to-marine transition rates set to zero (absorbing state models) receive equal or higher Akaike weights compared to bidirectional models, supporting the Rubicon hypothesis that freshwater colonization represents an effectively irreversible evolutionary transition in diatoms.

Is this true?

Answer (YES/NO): NO